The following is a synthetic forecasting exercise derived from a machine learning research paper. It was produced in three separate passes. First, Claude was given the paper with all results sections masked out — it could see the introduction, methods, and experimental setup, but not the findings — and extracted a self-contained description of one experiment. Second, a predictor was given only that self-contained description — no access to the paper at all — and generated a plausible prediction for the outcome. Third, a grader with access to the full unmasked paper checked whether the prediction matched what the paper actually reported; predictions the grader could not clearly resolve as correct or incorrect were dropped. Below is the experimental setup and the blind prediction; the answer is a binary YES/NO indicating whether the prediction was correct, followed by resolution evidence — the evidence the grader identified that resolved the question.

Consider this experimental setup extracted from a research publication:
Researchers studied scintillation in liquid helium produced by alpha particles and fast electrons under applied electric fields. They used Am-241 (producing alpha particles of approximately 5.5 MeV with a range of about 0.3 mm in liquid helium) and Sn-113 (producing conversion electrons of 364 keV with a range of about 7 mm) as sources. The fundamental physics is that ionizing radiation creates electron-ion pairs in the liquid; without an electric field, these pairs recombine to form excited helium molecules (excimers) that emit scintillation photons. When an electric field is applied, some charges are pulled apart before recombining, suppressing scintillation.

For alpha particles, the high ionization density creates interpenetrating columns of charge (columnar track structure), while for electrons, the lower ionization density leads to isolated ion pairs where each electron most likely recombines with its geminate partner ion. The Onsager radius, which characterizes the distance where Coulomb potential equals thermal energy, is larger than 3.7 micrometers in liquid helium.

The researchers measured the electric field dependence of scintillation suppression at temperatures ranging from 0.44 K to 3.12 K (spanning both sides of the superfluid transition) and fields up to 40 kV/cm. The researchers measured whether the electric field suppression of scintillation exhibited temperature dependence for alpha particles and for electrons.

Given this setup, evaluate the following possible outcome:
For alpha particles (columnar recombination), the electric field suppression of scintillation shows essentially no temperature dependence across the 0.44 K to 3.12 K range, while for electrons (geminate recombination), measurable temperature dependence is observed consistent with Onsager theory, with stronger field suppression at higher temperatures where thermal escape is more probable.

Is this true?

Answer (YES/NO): NO